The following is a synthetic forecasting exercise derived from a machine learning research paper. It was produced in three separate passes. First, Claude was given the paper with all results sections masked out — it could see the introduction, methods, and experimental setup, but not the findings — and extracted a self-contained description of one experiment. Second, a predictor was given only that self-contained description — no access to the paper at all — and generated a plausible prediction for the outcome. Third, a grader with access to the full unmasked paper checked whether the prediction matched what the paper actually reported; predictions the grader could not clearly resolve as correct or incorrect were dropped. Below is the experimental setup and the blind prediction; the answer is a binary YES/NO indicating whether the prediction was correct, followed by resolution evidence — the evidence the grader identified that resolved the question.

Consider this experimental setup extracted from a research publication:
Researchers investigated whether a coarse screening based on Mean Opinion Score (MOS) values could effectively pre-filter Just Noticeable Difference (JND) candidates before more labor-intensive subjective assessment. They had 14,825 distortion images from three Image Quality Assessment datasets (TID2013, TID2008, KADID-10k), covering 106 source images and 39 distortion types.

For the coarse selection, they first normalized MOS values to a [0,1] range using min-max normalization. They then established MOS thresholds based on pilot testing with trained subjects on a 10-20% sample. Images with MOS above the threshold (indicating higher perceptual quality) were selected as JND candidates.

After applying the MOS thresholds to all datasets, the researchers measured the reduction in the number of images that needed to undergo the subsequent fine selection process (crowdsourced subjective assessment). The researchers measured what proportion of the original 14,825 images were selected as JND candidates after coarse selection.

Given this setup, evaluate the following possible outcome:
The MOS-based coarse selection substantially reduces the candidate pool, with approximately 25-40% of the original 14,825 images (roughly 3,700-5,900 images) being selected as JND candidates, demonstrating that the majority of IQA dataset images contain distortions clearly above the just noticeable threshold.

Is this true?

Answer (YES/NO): NO